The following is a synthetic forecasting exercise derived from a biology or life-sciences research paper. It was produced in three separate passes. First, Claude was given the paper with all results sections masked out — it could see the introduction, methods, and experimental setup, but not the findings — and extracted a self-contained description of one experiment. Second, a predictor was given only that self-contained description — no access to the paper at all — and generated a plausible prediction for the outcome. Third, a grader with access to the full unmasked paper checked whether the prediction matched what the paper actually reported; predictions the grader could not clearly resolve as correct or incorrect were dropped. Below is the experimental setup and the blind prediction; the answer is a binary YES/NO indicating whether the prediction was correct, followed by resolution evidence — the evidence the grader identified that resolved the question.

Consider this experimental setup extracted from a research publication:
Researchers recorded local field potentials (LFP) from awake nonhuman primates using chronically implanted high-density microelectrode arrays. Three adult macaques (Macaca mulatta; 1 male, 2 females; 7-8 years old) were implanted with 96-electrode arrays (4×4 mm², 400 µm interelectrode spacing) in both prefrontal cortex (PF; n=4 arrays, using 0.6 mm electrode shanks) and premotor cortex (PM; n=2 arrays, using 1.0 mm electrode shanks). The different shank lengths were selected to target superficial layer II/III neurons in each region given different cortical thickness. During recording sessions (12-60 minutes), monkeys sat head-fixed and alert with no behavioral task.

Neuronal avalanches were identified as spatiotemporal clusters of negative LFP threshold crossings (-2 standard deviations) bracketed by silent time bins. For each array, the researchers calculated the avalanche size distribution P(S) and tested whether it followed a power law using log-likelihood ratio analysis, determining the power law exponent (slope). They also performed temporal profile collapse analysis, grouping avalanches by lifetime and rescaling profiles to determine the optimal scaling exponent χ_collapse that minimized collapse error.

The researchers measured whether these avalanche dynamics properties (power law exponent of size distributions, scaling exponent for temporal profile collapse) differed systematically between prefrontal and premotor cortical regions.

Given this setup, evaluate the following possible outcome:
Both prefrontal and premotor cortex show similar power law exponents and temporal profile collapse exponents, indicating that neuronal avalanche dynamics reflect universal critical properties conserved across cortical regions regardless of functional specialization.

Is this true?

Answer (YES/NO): YES